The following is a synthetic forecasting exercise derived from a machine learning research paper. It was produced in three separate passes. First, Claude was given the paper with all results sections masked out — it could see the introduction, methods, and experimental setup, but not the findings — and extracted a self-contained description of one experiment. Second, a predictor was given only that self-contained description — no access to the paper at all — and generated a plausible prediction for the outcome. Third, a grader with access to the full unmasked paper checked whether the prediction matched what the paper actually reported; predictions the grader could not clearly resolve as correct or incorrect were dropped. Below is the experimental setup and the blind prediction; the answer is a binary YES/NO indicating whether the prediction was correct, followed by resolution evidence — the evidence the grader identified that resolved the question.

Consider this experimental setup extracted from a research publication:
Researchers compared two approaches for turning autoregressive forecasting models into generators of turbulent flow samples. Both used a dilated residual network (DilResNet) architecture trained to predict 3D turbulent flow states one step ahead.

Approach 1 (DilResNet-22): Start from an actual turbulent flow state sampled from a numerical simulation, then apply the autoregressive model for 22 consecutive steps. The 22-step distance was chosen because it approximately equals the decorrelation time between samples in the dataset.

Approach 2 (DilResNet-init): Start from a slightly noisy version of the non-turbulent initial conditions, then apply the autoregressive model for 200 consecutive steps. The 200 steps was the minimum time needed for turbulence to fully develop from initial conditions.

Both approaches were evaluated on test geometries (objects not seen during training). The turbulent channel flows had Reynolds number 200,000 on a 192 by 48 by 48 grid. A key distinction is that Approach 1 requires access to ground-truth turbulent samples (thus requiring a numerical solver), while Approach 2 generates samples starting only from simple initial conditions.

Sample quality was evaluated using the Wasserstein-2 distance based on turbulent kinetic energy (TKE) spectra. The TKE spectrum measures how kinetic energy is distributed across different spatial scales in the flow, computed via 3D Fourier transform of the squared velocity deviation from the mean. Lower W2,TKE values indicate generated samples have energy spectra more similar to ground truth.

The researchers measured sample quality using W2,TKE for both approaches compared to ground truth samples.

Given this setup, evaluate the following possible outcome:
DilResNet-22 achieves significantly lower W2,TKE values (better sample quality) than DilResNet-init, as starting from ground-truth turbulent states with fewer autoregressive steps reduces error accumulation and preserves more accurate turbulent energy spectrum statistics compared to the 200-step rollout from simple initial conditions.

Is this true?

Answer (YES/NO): YES